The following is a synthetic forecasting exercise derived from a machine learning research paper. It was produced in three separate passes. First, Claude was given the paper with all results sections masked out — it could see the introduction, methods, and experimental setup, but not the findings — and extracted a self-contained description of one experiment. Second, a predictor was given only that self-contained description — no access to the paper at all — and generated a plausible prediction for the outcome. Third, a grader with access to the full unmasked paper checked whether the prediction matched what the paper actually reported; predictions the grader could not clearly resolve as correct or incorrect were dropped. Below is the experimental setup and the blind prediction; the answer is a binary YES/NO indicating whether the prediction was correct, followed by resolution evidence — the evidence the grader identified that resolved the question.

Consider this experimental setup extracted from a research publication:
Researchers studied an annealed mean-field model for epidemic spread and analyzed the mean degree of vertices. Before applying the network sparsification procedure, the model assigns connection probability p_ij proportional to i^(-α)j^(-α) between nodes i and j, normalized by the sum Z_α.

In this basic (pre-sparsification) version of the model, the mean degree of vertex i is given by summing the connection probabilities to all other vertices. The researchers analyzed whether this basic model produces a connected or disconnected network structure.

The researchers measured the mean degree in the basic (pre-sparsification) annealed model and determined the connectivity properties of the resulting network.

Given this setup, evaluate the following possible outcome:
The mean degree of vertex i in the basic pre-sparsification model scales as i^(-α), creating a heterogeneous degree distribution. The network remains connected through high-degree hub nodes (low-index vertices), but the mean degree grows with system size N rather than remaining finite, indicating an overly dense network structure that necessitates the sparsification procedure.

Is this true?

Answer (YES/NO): NO